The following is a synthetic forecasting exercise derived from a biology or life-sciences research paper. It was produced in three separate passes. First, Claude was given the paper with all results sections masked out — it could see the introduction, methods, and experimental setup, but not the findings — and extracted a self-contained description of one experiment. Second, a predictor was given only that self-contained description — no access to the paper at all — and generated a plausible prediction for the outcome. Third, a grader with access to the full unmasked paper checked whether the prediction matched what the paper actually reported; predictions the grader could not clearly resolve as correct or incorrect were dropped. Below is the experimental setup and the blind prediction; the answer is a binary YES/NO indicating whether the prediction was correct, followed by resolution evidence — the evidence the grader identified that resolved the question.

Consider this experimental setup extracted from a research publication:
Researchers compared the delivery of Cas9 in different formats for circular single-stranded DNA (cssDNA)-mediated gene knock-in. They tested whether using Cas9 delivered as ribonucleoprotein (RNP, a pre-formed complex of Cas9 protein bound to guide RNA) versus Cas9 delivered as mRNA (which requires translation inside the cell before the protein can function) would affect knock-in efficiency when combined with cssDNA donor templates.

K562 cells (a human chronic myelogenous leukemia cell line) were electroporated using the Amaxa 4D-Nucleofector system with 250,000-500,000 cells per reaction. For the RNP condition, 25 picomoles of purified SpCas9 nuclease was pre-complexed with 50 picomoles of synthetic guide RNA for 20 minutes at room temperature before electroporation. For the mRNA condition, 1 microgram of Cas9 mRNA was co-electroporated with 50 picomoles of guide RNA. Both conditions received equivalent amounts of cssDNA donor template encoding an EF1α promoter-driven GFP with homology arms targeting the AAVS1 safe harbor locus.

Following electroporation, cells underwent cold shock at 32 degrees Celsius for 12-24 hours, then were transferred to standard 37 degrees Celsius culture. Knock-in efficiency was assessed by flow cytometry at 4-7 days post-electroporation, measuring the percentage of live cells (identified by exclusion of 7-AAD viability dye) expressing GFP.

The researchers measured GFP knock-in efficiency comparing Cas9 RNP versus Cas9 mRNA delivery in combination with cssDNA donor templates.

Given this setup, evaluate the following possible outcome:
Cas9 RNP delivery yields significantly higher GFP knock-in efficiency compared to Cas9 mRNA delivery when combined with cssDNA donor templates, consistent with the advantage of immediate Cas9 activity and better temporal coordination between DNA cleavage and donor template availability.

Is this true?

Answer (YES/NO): NO